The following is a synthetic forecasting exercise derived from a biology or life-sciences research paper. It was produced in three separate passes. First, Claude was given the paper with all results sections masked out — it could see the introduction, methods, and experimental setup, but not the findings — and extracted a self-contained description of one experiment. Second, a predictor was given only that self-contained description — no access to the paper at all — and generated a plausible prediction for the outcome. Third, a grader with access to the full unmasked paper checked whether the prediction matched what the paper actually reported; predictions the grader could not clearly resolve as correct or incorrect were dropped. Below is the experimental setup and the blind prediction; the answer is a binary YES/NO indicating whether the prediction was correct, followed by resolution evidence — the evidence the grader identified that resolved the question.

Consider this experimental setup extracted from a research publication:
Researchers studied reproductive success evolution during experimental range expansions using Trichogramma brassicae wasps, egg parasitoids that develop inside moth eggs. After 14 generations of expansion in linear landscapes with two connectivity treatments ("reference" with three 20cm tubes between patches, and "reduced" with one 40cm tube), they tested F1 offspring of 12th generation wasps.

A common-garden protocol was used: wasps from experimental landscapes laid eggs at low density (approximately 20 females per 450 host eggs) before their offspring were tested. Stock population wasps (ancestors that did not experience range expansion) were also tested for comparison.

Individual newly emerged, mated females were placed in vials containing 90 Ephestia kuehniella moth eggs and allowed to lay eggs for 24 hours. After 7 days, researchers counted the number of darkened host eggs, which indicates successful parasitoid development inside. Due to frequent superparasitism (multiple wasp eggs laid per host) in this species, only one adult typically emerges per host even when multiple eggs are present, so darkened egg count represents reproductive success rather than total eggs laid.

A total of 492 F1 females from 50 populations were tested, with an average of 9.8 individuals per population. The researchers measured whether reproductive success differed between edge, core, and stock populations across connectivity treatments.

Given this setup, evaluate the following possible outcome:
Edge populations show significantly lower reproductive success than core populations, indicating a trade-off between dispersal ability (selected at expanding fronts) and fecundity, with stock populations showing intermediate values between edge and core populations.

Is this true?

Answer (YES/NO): NO